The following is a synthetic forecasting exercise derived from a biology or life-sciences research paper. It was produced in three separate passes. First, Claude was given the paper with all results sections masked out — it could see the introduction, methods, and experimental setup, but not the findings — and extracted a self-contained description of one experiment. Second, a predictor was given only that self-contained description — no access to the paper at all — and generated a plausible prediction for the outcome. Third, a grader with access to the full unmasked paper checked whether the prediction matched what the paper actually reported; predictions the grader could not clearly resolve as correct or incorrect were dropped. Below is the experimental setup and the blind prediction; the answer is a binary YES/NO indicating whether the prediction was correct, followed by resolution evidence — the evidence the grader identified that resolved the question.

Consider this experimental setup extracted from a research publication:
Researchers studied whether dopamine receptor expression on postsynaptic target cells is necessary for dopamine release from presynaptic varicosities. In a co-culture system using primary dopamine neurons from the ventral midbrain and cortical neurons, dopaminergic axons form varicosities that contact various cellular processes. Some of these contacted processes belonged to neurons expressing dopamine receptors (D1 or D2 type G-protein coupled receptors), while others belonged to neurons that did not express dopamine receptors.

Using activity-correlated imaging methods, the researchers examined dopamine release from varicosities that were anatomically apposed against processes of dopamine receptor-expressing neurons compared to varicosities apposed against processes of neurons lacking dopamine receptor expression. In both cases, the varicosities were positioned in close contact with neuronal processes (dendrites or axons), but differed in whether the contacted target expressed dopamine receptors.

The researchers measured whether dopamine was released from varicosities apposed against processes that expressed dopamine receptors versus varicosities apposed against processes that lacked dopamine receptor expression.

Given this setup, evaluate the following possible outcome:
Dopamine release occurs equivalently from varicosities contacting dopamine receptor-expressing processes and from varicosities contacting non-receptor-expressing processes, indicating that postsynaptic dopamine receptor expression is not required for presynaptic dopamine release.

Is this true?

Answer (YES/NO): NO